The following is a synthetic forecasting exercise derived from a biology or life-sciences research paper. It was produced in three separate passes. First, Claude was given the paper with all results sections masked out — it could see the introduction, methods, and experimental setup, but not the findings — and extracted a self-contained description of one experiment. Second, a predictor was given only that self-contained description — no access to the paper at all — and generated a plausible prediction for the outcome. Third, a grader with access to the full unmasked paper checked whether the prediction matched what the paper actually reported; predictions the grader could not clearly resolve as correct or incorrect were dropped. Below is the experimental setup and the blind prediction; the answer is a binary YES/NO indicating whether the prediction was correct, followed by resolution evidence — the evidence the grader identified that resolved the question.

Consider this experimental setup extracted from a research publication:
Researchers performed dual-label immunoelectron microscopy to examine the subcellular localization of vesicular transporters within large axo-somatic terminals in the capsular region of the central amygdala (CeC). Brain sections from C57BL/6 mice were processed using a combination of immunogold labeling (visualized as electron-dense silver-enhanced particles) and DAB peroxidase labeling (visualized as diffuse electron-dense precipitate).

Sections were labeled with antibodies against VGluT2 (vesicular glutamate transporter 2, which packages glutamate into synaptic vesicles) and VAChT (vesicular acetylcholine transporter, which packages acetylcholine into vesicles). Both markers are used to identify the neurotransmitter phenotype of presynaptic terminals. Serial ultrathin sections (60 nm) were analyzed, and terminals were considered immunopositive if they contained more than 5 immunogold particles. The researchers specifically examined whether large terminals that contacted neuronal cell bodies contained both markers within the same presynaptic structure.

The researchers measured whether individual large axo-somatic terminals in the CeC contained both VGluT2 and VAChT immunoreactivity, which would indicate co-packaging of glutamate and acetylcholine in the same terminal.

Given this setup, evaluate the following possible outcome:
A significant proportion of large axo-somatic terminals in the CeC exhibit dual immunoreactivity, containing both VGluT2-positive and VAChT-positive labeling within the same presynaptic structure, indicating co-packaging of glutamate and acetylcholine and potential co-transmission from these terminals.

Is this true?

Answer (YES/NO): YES